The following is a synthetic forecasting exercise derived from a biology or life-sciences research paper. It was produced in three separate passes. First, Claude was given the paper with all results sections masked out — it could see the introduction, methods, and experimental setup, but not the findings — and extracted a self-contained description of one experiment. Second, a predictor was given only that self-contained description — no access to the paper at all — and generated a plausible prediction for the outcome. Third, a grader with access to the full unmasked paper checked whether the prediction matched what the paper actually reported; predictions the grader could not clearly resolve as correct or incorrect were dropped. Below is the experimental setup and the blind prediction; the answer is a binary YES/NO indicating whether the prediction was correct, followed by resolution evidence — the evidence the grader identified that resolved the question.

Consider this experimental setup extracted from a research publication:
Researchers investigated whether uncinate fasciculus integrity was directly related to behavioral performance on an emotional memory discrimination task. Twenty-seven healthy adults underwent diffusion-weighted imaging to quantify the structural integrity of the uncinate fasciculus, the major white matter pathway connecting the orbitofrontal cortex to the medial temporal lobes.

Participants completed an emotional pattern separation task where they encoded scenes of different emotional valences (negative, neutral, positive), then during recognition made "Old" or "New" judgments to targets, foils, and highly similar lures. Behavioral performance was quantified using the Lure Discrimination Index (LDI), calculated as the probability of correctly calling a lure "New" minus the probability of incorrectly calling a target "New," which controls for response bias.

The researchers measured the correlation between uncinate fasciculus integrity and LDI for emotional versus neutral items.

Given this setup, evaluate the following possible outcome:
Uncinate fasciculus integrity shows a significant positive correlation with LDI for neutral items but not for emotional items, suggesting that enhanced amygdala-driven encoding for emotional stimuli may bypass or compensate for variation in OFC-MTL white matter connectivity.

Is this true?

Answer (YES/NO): NO